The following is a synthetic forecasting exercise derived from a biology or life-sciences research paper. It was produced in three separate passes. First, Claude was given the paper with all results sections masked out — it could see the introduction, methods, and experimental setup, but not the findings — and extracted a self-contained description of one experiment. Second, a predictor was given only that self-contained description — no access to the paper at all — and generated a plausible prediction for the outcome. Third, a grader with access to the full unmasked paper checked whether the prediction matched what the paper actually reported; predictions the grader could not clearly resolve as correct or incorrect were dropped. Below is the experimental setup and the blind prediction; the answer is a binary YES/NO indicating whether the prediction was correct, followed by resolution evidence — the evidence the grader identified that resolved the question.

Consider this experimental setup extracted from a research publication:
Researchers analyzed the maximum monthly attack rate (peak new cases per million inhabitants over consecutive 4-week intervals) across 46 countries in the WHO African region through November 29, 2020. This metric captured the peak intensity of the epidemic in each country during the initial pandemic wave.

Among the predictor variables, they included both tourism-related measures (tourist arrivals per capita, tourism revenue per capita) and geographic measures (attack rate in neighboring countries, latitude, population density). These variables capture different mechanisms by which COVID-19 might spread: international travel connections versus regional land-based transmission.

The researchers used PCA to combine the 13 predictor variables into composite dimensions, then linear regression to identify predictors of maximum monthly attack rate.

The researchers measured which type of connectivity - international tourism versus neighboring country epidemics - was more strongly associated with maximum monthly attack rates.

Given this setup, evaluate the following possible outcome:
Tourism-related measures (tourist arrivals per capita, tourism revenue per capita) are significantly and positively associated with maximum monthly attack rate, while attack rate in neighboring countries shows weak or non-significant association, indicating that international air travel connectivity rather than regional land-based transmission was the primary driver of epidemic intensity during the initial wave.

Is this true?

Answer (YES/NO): YES